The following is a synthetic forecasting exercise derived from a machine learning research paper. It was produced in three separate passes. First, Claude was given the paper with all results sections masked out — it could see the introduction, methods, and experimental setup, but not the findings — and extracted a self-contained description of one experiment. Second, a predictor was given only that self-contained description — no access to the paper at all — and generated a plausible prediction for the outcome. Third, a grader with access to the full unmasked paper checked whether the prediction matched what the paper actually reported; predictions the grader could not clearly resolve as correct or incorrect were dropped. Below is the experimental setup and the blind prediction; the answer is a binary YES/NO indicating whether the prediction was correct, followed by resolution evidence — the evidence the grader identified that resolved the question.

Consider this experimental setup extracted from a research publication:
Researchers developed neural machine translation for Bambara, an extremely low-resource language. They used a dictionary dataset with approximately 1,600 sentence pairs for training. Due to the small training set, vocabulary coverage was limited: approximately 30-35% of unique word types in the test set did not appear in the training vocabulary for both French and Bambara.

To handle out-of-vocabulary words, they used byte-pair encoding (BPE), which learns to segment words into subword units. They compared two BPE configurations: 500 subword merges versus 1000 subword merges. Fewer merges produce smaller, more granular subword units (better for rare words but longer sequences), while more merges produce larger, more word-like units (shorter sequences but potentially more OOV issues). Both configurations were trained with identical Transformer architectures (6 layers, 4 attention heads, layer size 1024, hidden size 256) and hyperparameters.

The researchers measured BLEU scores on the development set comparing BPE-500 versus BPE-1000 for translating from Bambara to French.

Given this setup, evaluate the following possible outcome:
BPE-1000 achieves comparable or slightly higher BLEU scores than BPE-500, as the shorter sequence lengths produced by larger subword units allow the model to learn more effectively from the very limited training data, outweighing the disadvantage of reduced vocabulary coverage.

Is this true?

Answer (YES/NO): YES